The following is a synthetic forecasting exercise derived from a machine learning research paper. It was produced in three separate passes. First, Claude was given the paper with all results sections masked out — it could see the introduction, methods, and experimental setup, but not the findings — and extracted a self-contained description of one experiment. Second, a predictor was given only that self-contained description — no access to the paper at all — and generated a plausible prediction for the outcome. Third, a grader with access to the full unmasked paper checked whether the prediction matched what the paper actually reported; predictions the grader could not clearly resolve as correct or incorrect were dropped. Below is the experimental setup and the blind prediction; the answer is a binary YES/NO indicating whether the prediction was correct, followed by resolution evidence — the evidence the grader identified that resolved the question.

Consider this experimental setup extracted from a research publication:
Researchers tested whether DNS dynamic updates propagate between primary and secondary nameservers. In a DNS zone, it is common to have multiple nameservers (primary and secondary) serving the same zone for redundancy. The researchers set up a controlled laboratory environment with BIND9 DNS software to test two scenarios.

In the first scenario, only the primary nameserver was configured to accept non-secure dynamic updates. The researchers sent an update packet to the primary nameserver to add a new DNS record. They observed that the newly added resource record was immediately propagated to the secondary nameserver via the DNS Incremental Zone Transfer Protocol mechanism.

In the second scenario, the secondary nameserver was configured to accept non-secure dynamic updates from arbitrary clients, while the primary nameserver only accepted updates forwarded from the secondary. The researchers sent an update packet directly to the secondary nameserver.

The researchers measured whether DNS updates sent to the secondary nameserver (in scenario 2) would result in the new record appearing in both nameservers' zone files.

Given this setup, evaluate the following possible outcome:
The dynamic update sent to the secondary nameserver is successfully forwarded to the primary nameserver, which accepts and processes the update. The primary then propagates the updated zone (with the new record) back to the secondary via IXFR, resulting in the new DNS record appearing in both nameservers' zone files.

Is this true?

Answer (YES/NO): YES